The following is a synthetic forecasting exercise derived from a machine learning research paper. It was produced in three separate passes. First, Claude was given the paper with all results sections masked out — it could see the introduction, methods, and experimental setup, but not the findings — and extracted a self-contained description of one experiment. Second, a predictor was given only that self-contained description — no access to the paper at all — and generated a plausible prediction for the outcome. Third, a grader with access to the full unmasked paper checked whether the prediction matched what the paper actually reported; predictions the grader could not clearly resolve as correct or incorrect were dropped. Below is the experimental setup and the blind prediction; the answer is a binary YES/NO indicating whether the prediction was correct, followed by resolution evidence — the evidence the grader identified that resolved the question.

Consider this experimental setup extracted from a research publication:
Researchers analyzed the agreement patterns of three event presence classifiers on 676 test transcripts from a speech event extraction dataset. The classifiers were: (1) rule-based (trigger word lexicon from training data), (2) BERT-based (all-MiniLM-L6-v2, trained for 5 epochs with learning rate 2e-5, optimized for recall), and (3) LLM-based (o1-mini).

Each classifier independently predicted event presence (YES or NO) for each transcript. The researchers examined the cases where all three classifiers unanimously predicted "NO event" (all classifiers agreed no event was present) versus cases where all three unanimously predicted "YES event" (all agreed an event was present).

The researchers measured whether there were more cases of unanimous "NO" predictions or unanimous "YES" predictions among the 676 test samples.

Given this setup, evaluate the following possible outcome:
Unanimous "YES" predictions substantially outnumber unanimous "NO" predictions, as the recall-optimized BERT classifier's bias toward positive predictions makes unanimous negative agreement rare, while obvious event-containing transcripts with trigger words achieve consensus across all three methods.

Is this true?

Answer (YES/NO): NO